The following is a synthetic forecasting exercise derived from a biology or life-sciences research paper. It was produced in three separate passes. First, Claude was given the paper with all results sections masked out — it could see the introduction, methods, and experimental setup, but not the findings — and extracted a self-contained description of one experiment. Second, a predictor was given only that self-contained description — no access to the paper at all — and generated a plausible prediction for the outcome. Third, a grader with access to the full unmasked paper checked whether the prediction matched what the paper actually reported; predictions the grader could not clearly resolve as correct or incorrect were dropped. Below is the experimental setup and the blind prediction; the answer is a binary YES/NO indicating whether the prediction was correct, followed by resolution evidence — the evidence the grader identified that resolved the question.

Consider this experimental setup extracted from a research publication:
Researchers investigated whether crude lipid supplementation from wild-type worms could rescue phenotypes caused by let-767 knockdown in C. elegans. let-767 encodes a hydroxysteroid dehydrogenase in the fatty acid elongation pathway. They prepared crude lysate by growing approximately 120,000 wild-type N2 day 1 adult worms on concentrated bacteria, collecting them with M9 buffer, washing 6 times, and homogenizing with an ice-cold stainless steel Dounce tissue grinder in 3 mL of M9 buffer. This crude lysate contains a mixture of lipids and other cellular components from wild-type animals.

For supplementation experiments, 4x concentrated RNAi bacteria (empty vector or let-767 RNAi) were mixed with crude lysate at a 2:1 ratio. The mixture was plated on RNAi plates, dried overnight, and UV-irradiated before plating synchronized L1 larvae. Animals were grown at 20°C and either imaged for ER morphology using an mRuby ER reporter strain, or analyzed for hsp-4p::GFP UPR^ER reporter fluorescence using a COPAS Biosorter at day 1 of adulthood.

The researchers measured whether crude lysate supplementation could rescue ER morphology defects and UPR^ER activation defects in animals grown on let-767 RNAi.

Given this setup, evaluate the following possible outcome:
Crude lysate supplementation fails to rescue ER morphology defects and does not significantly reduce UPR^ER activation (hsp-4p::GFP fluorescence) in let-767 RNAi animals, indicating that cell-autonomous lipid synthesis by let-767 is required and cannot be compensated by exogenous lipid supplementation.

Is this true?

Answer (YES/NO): NO